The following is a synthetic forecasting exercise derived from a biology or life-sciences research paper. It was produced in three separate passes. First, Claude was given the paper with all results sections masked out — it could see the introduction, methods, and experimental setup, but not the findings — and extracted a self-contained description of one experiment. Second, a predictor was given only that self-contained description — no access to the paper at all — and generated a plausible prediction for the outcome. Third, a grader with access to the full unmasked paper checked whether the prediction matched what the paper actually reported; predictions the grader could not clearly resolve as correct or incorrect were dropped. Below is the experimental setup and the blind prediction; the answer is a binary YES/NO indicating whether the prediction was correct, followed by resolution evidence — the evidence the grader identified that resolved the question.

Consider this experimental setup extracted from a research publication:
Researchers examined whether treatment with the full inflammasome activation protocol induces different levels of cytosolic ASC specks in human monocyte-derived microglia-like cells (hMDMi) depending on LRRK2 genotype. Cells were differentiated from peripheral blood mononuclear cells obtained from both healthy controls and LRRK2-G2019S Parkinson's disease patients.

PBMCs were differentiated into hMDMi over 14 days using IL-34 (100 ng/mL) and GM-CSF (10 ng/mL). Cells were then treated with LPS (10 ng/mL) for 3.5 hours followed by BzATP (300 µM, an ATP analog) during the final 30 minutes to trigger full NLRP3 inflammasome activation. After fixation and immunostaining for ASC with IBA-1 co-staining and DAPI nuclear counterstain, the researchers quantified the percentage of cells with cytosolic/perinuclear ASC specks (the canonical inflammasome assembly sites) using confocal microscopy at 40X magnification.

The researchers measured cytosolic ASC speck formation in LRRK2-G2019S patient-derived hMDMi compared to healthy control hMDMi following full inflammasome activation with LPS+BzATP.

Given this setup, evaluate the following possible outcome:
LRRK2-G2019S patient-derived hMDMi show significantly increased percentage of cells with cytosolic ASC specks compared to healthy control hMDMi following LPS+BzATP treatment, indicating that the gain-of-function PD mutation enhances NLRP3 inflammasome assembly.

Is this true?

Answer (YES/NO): YES